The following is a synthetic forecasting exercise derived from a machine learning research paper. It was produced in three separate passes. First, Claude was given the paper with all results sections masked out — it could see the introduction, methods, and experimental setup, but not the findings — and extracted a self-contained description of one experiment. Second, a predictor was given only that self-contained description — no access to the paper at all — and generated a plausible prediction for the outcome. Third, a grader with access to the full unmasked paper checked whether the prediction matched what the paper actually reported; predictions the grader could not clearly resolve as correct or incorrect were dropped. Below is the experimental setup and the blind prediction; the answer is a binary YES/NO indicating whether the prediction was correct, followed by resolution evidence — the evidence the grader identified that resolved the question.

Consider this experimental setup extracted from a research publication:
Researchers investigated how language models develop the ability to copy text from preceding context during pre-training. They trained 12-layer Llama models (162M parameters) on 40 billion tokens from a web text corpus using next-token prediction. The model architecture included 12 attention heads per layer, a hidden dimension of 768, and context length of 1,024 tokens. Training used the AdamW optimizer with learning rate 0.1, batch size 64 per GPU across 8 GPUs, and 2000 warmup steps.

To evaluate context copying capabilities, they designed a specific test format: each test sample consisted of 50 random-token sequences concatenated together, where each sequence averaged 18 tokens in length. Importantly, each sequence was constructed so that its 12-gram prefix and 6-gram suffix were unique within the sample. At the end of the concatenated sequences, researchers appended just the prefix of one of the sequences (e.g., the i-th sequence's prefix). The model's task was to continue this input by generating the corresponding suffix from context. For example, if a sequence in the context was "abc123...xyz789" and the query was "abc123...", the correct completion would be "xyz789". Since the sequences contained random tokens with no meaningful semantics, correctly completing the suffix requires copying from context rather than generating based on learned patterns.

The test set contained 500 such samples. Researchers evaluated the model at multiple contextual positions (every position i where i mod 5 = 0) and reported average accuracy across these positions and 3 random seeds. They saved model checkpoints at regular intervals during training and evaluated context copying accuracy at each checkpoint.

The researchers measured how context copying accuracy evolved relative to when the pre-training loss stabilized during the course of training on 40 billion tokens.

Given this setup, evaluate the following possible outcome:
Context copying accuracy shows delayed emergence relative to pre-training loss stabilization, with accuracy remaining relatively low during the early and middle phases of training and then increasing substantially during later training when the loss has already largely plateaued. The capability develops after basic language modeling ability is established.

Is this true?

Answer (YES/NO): YES